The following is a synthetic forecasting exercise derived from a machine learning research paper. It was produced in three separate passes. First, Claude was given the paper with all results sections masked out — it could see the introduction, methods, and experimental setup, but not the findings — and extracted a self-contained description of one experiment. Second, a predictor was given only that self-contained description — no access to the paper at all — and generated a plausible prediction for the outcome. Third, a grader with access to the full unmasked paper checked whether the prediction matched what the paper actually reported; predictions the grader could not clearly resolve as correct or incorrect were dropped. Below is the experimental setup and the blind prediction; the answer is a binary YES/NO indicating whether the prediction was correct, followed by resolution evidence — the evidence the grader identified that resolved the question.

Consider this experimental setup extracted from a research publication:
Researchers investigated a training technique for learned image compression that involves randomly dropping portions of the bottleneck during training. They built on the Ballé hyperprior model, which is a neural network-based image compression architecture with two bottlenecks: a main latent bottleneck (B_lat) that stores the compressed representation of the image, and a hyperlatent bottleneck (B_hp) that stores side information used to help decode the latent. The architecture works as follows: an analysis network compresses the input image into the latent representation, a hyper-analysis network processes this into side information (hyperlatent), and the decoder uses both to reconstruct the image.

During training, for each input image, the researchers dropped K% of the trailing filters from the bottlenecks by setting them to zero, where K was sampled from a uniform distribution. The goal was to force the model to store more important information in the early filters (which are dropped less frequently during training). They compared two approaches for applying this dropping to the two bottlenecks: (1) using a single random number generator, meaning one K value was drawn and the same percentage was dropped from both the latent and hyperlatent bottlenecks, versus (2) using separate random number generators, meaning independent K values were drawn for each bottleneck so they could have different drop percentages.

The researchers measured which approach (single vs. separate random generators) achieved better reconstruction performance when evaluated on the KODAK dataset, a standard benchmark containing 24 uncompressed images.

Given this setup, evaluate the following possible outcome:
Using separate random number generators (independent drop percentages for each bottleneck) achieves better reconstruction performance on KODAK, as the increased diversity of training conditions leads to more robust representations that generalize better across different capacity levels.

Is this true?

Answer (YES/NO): NO